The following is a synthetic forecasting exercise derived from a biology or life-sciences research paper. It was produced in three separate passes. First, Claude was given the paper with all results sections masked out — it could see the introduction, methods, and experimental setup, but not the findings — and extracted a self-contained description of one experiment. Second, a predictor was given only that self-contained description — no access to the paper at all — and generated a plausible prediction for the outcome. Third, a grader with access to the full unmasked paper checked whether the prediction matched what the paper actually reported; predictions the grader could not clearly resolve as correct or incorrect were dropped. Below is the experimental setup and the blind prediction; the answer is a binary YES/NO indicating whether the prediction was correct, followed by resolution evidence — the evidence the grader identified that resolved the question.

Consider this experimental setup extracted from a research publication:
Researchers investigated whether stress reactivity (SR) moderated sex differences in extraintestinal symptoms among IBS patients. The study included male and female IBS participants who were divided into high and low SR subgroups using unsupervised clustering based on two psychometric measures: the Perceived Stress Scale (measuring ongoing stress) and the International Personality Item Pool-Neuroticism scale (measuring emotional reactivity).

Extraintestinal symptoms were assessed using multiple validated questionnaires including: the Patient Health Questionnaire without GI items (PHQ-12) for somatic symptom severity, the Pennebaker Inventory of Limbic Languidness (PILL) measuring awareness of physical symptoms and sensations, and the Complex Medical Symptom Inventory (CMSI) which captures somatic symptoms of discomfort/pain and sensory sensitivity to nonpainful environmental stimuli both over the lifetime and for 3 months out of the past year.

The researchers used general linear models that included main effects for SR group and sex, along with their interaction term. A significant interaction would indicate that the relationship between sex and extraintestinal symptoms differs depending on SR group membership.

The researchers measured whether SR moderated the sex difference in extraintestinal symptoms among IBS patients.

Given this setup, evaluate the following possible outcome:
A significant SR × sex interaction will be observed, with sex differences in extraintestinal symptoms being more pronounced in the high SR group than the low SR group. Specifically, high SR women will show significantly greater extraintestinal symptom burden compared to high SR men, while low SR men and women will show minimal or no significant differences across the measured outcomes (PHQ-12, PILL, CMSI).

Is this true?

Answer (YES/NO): YES